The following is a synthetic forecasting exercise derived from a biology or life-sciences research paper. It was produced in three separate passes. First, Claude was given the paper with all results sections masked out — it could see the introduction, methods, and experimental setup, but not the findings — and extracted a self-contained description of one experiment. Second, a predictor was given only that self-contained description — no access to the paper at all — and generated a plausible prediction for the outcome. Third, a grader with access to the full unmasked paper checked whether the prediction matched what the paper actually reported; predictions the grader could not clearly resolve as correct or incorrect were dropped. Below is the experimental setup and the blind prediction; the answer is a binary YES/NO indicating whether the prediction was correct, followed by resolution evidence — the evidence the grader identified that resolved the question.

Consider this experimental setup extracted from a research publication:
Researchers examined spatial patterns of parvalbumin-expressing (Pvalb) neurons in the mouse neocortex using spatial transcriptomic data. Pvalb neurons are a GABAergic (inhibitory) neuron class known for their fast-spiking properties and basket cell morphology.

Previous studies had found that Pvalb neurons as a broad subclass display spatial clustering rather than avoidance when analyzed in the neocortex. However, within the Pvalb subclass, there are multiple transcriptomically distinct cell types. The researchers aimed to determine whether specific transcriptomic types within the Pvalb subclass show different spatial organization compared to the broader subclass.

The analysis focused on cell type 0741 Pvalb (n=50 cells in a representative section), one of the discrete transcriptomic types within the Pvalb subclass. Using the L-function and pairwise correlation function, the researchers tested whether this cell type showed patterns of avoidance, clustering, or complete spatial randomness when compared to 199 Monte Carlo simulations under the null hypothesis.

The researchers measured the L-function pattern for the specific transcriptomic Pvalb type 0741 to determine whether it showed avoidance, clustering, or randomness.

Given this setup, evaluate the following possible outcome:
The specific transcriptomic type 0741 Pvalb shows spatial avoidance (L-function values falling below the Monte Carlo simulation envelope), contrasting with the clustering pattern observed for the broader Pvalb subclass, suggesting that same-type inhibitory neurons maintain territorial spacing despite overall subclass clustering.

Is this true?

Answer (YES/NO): YES